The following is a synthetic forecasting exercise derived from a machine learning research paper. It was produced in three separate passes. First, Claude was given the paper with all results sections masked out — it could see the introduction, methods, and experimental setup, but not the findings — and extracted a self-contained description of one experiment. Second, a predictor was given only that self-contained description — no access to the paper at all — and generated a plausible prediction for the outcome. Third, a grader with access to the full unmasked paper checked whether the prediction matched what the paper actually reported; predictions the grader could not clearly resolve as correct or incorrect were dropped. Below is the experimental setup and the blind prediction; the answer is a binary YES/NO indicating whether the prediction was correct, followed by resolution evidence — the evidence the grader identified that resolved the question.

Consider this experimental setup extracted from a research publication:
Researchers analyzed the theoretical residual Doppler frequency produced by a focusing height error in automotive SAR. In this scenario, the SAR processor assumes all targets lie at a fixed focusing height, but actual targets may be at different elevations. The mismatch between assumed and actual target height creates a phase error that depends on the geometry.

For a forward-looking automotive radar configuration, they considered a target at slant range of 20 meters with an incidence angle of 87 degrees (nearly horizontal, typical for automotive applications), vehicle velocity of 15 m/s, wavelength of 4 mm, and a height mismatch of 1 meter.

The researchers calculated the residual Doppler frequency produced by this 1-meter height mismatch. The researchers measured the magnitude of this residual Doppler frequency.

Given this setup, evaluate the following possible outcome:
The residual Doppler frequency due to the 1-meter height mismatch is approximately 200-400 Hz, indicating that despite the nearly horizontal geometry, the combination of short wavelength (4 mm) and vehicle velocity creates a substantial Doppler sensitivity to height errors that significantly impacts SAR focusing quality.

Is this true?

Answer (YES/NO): NO